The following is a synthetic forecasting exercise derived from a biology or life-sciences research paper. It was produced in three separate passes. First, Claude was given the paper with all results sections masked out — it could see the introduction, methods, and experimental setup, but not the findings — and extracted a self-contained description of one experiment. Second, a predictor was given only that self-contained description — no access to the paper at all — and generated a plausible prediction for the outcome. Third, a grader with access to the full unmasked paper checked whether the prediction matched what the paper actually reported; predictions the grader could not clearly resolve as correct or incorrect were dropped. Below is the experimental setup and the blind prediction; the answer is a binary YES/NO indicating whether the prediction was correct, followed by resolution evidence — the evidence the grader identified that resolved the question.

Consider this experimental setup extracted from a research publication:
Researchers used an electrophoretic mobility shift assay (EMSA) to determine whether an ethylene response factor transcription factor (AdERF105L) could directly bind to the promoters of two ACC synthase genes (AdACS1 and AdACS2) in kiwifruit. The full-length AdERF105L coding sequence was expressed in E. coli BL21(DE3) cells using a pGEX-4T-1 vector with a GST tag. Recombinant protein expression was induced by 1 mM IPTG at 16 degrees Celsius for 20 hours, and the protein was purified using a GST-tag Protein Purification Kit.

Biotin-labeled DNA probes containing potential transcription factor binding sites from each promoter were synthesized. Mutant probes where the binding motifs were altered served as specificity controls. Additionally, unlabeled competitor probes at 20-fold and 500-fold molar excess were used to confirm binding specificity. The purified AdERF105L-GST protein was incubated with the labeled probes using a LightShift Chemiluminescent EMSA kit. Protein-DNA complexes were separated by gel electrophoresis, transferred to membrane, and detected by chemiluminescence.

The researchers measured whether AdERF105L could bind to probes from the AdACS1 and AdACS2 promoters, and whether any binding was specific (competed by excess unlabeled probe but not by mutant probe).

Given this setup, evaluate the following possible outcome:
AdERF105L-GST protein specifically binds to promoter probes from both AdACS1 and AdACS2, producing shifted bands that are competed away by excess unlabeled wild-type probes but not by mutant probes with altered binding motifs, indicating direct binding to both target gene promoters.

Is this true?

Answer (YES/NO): YES